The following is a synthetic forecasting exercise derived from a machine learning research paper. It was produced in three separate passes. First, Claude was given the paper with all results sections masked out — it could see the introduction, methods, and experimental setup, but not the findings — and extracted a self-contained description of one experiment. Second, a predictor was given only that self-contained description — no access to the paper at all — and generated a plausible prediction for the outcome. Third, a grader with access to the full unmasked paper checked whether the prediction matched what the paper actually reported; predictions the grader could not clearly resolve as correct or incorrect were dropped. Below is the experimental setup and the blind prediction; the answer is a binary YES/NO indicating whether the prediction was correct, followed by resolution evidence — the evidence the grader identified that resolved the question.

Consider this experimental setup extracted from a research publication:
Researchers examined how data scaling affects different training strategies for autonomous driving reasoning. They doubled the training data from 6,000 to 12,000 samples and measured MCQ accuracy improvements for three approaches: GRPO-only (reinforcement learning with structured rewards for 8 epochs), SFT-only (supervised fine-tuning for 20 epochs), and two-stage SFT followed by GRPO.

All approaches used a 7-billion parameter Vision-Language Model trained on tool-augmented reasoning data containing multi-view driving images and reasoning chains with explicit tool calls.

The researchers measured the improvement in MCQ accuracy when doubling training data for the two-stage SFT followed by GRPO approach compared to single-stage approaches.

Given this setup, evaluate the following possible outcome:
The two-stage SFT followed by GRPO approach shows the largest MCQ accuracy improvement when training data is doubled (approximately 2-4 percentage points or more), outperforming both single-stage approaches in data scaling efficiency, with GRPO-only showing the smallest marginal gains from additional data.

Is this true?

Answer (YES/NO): NO